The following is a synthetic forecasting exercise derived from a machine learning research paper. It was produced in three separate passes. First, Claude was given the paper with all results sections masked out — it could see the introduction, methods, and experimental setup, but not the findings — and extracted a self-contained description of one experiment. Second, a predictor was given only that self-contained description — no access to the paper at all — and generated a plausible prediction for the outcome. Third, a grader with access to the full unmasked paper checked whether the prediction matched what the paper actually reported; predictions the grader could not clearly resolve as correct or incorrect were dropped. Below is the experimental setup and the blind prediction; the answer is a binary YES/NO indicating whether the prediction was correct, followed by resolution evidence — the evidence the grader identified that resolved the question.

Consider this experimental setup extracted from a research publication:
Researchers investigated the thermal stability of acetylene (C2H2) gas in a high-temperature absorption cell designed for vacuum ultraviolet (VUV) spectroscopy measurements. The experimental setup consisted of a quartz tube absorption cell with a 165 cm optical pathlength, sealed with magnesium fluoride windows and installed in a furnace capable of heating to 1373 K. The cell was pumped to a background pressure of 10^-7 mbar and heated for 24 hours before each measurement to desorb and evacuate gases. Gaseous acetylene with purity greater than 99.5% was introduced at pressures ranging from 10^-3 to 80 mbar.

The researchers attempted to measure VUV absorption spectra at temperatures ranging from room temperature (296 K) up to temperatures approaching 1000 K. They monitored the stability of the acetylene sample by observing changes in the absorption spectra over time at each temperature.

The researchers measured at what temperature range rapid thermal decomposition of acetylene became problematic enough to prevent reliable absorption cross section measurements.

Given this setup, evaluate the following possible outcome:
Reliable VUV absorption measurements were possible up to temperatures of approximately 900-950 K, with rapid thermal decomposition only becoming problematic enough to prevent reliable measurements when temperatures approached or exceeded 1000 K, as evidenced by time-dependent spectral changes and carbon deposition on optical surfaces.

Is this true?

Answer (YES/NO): NO